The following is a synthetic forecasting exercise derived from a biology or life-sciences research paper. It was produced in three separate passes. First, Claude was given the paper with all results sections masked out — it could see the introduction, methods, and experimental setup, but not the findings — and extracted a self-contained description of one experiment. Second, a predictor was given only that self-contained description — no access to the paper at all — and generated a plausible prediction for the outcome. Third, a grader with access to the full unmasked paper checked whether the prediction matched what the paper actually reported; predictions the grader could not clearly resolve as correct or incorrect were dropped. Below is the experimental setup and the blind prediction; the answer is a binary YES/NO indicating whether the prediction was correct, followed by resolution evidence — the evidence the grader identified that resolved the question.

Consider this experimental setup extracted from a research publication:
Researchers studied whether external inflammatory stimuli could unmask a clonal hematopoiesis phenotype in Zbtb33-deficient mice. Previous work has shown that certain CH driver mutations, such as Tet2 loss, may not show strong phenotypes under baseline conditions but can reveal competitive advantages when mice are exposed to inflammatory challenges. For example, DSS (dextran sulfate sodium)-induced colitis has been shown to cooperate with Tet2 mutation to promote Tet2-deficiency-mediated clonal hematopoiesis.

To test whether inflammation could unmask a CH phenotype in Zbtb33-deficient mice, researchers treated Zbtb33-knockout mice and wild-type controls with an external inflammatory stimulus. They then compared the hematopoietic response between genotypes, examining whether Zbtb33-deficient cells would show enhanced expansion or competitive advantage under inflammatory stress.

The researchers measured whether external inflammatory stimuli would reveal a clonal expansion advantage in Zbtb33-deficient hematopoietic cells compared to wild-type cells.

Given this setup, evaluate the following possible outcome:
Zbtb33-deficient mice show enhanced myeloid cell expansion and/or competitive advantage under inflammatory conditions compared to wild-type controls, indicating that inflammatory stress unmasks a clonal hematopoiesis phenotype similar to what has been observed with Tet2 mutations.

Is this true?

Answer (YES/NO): NO